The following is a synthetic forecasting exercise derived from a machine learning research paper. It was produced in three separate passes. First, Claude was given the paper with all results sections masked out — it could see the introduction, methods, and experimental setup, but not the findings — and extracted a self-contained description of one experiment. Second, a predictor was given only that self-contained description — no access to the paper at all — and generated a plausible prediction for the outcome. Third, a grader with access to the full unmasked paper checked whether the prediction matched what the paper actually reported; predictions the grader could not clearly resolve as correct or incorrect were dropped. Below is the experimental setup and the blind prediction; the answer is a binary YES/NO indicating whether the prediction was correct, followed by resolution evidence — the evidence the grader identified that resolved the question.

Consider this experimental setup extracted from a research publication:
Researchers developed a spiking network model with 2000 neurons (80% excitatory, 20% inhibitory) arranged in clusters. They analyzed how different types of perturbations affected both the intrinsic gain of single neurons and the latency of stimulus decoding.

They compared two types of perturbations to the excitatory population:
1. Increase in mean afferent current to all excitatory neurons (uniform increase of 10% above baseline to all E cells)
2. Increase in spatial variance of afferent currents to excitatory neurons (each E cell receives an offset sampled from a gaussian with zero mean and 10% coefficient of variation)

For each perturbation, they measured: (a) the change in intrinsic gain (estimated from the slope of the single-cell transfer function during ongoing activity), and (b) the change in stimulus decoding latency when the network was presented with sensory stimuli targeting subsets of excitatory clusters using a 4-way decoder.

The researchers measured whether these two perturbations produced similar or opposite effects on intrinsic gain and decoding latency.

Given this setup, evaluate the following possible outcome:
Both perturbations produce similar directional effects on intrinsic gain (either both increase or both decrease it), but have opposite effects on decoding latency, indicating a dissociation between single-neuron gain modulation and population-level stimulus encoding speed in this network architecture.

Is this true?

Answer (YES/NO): NO